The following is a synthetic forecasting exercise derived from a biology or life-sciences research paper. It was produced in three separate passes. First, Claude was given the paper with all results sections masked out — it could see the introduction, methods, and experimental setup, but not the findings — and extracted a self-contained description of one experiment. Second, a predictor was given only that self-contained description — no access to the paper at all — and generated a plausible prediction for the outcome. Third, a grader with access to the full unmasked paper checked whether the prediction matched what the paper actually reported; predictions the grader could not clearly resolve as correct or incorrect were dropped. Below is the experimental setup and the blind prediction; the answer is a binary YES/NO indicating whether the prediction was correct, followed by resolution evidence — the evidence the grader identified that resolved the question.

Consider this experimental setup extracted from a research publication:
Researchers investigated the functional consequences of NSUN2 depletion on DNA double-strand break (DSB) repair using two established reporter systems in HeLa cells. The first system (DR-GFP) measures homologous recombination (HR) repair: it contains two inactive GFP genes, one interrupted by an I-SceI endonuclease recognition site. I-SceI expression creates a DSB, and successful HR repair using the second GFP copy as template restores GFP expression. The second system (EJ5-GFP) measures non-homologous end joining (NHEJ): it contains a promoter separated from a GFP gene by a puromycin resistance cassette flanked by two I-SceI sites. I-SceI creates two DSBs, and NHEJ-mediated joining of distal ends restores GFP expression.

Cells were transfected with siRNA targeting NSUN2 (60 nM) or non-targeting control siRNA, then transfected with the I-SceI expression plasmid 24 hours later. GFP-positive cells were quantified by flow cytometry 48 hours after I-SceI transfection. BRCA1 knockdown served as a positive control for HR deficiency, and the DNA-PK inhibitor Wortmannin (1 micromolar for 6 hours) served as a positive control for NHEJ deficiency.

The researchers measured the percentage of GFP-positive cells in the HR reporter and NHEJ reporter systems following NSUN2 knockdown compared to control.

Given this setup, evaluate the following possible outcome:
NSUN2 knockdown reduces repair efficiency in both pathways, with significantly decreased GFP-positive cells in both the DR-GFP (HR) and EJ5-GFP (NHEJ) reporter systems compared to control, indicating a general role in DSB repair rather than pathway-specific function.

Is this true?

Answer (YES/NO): NO